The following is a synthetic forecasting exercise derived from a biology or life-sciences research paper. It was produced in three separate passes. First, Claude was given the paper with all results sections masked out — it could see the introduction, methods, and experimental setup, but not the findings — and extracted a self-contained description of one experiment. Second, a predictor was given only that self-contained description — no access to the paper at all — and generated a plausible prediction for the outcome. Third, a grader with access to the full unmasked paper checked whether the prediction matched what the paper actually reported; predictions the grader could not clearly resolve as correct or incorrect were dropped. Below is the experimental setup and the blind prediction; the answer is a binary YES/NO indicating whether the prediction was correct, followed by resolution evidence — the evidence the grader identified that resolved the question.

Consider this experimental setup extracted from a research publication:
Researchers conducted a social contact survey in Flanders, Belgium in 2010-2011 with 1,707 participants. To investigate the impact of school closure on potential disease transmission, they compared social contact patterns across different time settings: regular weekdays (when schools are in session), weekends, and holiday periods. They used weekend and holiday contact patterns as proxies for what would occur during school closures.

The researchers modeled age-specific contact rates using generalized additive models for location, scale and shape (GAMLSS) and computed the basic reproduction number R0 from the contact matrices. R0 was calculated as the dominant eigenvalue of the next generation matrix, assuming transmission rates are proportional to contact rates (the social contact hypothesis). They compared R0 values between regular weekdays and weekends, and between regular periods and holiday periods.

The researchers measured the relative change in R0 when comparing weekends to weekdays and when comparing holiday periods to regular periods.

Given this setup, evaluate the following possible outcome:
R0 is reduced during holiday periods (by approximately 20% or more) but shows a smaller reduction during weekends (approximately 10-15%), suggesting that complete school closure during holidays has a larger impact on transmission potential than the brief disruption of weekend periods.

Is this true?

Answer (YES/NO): NO